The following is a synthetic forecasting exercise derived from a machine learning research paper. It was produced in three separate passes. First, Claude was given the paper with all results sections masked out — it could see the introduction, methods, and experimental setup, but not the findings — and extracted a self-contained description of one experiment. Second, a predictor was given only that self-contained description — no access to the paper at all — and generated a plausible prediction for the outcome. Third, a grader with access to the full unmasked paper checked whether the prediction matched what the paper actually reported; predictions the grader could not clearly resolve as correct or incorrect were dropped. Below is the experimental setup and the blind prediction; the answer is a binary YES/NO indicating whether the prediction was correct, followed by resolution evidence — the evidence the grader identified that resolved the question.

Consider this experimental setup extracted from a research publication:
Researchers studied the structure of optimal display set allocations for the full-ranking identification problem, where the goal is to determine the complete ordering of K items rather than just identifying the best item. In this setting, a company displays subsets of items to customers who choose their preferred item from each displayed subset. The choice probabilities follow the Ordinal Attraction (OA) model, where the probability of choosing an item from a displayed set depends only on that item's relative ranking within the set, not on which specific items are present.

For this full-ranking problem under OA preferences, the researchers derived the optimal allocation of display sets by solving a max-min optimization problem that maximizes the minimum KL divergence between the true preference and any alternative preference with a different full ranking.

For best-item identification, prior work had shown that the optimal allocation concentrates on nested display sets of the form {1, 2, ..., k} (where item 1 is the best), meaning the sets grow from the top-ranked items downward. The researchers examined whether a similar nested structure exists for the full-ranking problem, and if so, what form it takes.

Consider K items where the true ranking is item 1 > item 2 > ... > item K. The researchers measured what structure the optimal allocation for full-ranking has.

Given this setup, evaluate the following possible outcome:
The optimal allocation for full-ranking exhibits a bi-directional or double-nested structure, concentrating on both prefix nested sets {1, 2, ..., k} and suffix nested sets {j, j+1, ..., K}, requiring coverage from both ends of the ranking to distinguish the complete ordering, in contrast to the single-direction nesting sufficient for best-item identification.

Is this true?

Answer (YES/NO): NO